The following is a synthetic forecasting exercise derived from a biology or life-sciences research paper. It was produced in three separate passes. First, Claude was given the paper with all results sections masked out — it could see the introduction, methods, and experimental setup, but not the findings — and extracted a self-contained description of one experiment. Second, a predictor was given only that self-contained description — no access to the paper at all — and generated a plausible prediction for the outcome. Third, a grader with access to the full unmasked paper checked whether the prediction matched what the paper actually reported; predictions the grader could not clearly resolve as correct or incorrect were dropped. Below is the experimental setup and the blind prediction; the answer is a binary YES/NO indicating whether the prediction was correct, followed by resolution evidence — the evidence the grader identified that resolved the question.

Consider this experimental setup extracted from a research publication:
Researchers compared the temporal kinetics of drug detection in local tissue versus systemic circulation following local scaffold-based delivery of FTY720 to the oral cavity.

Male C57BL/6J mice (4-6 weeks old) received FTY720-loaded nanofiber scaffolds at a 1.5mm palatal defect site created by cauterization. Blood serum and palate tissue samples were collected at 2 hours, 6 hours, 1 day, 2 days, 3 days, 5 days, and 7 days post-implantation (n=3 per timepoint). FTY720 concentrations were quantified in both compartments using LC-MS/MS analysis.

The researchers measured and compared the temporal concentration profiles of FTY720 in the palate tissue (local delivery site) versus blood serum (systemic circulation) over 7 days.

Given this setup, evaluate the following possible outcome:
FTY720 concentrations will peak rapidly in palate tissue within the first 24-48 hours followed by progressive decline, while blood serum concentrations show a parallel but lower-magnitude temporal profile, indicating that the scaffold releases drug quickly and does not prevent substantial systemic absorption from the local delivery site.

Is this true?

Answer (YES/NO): NO